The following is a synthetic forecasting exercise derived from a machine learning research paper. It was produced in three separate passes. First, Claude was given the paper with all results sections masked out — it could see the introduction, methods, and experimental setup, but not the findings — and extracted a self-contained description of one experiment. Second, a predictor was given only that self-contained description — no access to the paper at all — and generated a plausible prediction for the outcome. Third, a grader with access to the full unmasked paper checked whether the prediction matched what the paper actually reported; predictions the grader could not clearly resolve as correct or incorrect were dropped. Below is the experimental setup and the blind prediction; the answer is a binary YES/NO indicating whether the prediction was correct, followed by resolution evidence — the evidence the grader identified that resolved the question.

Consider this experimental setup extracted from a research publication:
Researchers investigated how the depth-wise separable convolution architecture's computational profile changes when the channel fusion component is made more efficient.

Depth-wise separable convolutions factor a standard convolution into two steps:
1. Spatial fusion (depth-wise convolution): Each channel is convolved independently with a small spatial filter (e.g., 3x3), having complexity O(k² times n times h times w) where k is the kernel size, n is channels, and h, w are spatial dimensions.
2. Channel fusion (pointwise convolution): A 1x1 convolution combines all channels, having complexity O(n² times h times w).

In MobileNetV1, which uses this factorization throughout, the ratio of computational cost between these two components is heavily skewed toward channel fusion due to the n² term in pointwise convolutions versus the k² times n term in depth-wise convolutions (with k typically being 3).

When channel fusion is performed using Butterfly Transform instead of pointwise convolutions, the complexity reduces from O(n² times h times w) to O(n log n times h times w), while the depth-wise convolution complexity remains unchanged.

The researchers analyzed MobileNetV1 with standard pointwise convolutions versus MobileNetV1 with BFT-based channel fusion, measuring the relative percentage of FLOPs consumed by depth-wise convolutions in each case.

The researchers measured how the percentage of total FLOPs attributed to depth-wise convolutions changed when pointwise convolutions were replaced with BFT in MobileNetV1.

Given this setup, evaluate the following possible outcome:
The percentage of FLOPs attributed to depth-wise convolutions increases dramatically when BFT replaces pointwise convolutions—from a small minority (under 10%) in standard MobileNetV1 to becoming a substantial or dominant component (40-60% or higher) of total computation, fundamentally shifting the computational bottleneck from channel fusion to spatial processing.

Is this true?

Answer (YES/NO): NO